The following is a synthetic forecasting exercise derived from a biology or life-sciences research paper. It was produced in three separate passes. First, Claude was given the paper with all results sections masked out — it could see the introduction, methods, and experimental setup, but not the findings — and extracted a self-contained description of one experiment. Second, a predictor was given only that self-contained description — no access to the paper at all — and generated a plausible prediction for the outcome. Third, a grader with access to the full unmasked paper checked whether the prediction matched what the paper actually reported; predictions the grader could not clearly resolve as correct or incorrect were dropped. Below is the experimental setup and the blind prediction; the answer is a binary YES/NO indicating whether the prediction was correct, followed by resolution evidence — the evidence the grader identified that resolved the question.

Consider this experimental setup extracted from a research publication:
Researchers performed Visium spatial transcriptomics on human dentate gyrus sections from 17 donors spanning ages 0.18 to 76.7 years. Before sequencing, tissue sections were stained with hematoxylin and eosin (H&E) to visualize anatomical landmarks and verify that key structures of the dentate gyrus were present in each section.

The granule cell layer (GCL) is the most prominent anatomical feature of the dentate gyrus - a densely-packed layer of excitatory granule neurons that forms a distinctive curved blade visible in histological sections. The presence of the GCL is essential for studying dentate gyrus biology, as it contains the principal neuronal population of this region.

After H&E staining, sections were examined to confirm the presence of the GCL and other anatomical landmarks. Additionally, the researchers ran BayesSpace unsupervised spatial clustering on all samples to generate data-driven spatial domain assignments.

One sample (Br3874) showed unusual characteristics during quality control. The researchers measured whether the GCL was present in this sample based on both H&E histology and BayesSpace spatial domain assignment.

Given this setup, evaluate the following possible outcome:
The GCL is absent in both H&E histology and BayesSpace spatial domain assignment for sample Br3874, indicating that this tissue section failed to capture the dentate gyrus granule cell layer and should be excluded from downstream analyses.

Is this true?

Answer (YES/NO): YES